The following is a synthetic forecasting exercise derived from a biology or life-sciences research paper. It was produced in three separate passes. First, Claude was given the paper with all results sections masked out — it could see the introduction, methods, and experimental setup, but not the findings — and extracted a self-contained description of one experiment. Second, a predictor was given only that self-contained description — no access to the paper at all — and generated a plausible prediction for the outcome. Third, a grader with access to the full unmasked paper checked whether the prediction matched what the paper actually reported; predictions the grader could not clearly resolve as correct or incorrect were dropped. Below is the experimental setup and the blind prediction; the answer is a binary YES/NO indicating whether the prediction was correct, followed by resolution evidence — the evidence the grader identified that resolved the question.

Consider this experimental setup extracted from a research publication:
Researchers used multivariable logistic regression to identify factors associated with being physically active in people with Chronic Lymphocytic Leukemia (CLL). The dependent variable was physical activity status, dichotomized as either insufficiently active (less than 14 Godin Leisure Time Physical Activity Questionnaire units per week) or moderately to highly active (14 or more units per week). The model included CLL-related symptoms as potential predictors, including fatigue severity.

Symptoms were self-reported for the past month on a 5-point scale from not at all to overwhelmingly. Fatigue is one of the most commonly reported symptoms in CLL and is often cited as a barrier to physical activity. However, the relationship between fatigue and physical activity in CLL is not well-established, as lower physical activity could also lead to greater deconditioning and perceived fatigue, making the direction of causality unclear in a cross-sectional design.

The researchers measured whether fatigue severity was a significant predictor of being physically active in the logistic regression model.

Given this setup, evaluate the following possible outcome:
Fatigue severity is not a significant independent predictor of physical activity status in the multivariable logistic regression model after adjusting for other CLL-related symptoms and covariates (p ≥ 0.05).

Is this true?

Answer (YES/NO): NO